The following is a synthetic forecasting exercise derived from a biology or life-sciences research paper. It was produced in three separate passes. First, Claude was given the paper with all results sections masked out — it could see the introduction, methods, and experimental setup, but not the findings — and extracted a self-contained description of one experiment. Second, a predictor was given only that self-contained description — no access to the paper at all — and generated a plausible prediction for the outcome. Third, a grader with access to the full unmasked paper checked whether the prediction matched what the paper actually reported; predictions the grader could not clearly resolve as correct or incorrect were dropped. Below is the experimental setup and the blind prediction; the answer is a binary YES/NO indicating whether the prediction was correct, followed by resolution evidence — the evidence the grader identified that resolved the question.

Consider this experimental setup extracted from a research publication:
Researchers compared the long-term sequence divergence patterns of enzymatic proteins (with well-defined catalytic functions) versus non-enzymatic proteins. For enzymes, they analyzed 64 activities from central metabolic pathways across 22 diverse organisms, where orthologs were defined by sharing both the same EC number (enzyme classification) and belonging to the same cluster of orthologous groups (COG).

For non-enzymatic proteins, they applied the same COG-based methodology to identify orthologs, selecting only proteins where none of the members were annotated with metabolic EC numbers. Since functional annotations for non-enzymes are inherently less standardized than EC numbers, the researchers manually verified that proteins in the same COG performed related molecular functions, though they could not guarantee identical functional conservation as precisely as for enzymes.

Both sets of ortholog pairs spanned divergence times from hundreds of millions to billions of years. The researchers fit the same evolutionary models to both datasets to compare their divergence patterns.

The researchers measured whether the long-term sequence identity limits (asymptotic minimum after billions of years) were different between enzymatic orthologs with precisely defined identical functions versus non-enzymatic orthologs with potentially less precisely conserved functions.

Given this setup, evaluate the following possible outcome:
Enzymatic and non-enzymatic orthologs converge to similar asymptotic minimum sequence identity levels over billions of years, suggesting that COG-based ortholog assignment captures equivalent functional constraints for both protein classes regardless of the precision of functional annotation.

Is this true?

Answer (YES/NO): NO